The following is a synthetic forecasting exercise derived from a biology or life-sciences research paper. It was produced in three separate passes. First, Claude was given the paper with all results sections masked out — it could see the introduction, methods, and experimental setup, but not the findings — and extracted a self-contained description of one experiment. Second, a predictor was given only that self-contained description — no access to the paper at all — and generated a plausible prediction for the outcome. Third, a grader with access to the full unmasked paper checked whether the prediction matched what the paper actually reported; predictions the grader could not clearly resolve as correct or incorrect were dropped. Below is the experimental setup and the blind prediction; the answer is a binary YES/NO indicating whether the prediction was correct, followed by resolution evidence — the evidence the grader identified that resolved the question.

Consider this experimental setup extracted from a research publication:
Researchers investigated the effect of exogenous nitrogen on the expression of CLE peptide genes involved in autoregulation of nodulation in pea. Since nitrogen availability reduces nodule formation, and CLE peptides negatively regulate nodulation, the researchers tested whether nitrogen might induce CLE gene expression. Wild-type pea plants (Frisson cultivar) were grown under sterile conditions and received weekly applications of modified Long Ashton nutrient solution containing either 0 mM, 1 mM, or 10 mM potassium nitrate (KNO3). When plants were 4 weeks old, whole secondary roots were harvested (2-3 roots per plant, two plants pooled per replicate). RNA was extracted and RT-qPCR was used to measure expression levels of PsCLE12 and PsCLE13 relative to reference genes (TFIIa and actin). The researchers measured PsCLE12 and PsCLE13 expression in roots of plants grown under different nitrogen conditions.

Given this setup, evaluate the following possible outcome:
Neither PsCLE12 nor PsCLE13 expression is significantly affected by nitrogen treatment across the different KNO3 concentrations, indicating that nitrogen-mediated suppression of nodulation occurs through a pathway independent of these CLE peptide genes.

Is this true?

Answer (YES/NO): NO